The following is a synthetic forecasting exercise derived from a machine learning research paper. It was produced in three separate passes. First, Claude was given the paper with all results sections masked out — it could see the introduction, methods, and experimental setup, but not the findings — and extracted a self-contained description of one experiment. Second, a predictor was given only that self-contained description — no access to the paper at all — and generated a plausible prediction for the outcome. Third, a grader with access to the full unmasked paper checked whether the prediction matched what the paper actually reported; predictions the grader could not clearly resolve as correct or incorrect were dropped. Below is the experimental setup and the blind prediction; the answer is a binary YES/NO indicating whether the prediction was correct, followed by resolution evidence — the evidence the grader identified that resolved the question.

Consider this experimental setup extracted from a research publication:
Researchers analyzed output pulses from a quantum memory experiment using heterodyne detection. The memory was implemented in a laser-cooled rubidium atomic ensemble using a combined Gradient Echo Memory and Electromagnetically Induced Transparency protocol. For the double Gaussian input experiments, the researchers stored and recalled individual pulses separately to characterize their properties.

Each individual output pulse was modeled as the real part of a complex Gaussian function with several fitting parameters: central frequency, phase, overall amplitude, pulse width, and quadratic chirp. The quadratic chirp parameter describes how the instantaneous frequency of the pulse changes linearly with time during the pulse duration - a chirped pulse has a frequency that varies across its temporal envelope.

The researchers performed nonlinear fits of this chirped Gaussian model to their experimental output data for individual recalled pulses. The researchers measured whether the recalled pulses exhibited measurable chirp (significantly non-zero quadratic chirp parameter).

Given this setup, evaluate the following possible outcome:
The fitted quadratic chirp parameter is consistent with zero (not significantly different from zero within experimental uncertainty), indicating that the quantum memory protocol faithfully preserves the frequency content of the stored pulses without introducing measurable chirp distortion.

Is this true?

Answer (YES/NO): NO